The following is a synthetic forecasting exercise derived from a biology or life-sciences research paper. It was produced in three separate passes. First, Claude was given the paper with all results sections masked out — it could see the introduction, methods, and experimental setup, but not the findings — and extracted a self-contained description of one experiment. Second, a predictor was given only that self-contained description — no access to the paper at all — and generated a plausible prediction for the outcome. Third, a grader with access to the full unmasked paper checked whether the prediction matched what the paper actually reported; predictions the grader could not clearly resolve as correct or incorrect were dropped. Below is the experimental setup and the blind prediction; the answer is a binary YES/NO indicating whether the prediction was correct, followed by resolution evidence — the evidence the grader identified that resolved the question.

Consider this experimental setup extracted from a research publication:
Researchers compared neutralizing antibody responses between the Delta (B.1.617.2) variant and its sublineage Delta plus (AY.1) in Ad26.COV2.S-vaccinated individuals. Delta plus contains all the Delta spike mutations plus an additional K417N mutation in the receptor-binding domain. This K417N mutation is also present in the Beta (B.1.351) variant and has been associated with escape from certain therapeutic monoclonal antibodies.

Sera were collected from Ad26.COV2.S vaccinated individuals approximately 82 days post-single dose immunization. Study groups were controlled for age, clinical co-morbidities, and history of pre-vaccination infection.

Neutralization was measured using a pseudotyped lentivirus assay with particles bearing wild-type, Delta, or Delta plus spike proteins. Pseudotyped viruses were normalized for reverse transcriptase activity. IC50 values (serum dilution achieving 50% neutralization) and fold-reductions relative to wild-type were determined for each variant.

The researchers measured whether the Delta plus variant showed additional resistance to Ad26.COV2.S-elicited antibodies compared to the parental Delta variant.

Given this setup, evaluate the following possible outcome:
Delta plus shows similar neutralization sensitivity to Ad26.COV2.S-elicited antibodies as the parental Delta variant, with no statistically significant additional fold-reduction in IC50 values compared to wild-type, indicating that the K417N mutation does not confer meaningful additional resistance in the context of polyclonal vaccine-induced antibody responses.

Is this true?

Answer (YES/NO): NO